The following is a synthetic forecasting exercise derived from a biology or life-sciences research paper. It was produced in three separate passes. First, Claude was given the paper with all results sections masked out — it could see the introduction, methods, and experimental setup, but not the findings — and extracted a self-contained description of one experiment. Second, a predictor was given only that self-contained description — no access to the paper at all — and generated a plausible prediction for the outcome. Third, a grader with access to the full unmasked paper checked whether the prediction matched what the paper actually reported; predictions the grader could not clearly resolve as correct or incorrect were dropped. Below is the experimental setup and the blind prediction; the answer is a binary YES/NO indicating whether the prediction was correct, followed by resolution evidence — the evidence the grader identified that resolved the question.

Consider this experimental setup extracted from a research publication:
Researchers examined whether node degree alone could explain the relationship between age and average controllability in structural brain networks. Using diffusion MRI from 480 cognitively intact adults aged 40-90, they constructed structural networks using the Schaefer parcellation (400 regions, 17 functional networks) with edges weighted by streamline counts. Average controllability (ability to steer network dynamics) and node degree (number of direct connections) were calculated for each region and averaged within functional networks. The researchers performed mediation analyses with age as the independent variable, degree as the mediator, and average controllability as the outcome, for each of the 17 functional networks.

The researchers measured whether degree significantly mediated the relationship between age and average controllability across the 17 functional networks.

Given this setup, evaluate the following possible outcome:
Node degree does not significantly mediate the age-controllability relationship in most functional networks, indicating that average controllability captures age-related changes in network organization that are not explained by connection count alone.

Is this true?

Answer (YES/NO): NO